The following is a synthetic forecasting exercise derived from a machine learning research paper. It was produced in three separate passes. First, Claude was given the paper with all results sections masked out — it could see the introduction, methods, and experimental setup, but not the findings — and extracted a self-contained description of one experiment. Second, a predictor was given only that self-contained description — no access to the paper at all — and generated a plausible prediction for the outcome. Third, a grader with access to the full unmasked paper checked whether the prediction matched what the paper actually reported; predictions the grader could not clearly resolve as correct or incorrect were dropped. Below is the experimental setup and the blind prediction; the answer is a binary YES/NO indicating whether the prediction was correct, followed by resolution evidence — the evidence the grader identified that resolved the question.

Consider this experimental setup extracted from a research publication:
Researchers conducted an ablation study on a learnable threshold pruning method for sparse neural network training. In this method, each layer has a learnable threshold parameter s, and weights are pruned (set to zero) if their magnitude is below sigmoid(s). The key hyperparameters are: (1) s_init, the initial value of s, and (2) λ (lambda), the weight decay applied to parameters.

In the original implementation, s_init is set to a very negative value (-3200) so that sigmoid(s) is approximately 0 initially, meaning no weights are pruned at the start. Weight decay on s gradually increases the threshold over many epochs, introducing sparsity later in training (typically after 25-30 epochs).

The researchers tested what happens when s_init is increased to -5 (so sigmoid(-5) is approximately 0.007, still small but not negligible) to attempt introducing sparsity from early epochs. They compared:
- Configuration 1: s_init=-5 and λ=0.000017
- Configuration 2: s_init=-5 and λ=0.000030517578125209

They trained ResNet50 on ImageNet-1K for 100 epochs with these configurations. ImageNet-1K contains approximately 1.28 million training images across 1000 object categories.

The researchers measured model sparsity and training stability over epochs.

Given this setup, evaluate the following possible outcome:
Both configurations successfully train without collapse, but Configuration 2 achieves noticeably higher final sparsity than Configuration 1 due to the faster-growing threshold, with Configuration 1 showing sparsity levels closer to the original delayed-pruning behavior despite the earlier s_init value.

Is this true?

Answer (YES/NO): NO